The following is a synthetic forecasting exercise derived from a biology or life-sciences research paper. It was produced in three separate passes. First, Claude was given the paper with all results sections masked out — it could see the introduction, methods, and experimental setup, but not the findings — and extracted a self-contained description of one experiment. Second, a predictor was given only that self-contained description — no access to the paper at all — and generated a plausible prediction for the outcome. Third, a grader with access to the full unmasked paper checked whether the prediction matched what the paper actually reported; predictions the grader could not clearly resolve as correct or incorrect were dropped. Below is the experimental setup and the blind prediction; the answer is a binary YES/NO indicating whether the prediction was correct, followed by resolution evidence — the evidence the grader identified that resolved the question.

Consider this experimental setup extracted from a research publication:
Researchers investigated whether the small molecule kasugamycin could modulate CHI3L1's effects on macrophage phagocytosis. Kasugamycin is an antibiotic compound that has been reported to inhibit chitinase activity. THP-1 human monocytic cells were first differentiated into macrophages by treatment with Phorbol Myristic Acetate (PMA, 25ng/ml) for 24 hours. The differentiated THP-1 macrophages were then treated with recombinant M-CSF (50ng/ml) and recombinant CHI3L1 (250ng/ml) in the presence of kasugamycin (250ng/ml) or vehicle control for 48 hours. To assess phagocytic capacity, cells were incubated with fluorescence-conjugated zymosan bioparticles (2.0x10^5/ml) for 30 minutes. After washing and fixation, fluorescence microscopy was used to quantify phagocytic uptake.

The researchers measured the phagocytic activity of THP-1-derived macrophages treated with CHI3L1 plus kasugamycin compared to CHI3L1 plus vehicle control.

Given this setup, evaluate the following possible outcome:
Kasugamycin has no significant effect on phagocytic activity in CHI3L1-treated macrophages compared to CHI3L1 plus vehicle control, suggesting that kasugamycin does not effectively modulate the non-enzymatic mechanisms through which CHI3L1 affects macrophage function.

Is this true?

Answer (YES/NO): NO